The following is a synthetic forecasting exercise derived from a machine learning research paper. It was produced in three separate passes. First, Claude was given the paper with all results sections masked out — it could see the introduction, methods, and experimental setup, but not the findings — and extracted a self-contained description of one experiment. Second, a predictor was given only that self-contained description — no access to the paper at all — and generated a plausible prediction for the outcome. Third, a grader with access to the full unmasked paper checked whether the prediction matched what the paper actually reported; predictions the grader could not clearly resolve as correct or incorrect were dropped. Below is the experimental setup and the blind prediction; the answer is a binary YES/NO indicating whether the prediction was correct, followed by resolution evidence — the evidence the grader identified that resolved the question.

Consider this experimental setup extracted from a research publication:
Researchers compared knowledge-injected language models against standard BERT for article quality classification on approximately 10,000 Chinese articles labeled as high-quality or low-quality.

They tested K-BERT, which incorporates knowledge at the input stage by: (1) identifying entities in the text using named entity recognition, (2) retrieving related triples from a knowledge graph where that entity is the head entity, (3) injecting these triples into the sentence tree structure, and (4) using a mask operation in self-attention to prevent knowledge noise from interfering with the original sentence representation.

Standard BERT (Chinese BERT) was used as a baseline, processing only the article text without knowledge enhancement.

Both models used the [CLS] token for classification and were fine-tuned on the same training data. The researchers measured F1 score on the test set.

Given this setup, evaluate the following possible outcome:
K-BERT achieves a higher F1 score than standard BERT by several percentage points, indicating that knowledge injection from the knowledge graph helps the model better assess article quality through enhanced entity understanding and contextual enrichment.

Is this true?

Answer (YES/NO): NO